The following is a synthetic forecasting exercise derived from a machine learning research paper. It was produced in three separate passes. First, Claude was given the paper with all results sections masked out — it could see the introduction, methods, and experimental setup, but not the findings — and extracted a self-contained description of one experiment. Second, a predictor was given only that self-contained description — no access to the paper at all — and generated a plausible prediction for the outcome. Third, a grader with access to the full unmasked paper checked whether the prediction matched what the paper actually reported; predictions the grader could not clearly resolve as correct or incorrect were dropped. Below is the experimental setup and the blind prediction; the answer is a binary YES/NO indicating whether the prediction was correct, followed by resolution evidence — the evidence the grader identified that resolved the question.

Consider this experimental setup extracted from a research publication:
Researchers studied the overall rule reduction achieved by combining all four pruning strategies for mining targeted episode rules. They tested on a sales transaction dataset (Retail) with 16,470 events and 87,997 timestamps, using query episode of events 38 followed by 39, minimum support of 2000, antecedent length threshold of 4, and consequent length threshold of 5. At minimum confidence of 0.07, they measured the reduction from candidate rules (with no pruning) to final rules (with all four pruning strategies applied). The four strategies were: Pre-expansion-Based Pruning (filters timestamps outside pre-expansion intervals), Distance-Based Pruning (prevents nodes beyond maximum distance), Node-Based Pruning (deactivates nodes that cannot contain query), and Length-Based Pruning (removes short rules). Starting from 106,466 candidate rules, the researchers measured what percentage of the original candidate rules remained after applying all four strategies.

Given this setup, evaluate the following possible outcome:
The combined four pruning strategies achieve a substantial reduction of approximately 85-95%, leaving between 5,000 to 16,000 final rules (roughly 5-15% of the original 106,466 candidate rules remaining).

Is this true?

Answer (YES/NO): YES